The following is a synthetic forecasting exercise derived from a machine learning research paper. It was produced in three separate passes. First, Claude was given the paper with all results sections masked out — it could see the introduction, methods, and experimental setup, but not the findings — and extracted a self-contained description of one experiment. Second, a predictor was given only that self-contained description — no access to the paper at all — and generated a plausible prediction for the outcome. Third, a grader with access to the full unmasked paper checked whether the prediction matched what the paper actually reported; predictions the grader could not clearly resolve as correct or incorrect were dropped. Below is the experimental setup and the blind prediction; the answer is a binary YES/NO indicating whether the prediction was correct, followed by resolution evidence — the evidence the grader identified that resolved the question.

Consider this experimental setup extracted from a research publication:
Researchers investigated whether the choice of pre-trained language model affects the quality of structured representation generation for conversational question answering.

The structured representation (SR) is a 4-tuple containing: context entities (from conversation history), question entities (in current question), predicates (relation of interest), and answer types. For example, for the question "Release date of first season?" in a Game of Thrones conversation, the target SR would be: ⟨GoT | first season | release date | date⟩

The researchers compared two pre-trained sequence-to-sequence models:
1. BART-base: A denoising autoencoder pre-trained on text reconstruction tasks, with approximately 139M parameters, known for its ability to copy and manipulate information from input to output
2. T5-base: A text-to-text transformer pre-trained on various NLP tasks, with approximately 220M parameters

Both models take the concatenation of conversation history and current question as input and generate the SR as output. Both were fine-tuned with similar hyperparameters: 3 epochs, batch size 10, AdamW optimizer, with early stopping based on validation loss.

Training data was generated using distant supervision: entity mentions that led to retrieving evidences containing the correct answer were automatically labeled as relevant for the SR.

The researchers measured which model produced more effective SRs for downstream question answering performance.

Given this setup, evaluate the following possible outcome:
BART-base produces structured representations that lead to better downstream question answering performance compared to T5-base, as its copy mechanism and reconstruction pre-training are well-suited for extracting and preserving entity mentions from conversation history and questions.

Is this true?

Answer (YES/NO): YES